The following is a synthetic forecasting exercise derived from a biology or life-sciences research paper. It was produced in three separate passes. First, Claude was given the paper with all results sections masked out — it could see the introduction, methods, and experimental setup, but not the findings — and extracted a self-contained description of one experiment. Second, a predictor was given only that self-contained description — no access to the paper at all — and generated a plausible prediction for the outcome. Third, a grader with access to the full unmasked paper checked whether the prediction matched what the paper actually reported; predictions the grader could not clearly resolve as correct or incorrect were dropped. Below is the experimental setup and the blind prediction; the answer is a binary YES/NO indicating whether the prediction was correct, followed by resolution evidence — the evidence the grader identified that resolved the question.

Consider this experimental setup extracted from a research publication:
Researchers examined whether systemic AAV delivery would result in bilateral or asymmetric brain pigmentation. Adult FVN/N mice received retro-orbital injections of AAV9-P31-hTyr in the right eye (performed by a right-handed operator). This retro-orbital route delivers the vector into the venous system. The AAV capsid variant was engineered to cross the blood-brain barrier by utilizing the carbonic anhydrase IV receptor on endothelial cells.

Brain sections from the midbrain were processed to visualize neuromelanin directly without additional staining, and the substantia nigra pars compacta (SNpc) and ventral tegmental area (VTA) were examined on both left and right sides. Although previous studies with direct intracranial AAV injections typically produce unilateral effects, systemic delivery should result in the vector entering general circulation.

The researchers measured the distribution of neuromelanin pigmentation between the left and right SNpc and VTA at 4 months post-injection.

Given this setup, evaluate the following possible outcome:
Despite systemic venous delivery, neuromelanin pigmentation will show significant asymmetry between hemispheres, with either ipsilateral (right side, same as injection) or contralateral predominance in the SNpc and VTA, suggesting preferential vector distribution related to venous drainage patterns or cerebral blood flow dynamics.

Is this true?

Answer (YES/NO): NO